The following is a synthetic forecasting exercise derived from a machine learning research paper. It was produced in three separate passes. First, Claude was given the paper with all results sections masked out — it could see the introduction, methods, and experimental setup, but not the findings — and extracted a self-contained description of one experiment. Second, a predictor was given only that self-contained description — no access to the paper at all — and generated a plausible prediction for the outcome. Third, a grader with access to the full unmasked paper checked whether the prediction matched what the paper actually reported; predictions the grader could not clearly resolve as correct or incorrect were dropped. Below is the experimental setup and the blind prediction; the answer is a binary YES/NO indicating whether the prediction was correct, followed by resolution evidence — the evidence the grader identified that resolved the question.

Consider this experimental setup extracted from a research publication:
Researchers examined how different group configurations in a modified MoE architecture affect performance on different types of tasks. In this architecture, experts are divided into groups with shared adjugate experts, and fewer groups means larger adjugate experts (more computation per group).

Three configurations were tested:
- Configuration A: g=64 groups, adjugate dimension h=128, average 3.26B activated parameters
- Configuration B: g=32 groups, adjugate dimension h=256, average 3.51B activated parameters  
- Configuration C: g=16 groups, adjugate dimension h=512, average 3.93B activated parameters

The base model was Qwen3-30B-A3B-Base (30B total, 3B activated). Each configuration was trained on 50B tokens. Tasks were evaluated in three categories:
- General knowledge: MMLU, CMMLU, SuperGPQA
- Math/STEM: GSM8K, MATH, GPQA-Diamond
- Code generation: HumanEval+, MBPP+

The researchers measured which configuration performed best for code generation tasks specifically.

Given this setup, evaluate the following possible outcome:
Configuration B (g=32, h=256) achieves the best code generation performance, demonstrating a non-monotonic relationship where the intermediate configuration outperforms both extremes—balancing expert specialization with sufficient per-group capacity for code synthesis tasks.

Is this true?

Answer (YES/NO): NO